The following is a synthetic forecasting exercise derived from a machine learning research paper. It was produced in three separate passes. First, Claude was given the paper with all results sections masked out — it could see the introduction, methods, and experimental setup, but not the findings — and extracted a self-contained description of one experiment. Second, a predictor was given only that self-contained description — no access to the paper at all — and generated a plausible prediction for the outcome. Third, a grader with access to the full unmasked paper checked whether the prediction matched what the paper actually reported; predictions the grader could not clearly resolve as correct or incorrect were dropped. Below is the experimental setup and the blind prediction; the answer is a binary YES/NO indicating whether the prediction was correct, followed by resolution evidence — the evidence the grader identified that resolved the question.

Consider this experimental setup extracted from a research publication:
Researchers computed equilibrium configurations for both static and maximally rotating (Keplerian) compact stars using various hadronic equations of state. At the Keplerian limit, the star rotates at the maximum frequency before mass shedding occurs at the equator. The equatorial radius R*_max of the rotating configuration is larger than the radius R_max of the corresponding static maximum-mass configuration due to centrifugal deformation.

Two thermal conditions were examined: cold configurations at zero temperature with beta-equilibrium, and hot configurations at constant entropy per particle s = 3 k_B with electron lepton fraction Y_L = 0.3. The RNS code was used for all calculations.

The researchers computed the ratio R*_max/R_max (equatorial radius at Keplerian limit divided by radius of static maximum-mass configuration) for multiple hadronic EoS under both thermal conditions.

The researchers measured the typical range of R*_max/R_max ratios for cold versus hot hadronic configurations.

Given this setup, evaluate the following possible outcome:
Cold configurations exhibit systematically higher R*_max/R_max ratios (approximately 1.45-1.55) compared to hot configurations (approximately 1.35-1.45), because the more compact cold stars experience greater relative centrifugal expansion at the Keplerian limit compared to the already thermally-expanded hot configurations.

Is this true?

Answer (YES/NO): NO